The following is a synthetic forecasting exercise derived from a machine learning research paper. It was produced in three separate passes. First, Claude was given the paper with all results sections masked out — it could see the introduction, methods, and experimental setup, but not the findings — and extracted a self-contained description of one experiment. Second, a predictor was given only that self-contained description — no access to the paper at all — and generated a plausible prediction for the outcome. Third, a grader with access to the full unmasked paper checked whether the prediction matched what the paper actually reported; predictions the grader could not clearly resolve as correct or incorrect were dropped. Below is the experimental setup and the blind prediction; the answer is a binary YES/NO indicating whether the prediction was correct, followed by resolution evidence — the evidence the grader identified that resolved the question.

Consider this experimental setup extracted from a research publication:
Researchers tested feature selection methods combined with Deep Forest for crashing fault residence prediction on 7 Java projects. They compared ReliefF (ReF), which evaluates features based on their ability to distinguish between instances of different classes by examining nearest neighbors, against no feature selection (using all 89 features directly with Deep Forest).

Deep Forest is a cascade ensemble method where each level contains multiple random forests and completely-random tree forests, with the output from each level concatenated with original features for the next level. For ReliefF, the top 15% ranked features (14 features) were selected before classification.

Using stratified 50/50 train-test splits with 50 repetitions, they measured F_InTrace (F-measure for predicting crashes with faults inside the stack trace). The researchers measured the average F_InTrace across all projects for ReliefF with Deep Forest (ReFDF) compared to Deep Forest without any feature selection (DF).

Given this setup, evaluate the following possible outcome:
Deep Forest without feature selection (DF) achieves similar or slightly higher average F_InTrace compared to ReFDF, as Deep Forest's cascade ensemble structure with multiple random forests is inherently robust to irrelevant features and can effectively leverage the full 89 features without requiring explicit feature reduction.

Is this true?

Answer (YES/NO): YES